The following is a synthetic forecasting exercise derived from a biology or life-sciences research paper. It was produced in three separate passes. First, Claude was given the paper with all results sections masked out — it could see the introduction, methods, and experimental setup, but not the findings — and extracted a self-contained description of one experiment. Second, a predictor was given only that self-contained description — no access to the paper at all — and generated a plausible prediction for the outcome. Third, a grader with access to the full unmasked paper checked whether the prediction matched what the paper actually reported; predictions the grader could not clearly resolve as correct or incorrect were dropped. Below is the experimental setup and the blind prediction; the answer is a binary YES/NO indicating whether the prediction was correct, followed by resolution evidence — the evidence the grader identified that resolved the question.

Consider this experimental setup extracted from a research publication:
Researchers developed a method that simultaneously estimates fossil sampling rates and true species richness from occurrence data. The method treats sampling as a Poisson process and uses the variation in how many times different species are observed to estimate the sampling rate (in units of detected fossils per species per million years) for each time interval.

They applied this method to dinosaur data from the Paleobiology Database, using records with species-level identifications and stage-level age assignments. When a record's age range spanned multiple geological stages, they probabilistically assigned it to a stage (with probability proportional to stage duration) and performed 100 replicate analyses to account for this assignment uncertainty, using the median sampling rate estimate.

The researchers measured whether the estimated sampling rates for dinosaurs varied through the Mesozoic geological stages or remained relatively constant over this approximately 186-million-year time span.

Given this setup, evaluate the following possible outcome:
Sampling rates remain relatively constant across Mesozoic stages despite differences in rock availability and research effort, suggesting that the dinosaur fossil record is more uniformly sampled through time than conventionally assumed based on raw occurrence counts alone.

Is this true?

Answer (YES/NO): NO